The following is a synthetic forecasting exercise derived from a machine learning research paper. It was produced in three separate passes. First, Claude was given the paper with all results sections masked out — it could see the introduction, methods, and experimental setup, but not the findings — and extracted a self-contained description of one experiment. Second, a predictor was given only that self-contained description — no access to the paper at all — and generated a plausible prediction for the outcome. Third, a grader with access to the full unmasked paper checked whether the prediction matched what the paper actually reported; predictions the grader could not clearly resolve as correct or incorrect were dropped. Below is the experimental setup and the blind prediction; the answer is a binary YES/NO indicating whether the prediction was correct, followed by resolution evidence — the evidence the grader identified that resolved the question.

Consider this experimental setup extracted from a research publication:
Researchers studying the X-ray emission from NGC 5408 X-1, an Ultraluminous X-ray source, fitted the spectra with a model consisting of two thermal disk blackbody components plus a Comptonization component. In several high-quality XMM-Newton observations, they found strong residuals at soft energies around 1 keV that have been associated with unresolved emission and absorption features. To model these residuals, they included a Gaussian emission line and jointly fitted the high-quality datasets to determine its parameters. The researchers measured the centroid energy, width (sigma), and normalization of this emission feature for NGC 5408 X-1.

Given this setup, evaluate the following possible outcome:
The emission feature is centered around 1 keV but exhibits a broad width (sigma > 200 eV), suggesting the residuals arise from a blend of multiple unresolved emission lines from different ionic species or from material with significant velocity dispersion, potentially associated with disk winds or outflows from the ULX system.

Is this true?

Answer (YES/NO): NO